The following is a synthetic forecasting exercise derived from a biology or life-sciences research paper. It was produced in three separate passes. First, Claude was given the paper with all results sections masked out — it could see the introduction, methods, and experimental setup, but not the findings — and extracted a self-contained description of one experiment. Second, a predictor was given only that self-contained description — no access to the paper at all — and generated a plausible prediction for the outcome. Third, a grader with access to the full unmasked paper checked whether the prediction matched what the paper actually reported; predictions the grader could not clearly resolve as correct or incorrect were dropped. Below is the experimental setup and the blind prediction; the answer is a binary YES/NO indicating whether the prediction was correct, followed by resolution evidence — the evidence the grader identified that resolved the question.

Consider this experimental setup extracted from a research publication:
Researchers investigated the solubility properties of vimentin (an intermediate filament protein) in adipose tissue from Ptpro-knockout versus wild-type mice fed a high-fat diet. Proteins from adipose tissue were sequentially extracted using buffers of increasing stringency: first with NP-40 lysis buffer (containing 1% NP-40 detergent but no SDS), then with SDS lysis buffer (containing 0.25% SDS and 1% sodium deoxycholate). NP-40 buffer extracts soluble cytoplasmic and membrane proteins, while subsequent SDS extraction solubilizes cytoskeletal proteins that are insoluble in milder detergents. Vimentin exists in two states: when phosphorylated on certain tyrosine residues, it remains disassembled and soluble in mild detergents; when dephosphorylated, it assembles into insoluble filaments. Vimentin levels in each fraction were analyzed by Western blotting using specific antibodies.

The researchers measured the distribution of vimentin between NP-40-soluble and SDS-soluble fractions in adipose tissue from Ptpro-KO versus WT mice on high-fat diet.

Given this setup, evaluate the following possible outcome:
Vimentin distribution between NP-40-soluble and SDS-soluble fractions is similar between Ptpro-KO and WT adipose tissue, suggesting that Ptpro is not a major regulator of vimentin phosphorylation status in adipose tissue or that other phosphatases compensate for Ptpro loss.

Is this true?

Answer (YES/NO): NO